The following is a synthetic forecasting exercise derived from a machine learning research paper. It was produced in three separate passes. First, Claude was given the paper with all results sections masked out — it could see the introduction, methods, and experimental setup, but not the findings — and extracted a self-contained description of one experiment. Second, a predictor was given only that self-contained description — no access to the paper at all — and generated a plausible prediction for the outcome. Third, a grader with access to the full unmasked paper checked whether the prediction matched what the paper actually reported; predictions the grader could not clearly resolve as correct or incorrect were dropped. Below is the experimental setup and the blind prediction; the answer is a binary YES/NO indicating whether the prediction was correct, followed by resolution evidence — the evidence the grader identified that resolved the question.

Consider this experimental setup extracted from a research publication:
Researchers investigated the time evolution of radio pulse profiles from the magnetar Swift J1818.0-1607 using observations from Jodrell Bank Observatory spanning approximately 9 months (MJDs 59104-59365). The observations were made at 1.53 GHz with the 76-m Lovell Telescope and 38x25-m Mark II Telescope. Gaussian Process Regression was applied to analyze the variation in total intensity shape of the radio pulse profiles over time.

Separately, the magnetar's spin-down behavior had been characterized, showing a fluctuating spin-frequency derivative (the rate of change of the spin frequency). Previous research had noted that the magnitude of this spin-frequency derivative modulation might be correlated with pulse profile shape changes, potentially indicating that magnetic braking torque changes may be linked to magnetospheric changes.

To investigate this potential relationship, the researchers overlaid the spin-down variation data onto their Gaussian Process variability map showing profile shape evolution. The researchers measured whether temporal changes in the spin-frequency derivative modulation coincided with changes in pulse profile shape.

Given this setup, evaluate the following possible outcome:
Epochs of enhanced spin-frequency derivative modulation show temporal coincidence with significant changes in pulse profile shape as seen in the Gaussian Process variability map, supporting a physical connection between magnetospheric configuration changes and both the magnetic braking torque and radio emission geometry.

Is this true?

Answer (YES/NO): YES